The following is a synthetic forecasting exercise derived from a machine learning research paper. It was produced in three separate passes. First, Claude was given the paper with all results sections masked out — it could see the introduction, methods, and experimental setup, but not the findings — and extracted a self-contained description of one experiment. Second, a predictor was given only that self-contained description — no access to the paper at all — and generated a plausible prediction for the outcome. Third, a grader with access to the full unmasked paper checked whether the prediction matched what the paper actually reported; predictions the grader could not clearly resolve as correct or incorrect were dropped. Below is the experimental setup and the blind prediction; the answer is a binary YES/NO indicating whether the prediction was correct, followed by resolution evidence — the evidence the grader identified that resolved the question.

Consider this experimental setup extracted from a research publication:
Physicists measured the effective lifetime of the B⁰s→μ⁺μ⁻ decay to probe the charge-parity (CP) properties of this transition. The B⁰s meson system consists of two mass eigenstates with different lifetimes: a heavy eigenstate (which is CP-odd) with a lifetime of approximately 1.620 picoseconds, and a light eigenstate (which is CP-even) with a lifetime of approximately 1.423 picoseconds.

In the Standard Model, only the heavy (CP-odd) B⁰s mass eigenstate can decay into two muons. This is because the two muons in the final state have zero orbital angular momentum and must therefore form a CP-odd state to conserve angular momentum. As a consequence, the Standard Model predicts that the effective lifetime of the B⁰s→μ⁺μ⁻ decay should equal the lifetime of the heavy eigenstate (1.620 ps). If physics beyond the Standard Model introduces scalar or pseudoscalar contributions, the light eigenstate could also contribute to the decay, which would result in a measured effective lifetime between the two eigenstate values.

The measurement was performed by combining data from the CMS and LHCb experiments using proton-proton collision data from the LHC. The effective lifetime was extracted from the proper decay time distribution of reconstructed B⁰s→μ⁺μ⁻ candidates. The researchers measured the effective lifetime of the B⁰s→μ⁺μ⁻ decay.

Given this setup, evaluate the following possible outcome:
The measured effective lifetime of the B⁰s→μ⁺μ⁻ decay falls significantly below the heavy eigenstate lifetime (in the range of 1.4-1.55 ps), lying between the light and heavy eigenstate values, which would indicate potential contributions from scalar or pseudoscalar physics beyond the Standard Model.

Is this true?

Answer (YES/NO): NO